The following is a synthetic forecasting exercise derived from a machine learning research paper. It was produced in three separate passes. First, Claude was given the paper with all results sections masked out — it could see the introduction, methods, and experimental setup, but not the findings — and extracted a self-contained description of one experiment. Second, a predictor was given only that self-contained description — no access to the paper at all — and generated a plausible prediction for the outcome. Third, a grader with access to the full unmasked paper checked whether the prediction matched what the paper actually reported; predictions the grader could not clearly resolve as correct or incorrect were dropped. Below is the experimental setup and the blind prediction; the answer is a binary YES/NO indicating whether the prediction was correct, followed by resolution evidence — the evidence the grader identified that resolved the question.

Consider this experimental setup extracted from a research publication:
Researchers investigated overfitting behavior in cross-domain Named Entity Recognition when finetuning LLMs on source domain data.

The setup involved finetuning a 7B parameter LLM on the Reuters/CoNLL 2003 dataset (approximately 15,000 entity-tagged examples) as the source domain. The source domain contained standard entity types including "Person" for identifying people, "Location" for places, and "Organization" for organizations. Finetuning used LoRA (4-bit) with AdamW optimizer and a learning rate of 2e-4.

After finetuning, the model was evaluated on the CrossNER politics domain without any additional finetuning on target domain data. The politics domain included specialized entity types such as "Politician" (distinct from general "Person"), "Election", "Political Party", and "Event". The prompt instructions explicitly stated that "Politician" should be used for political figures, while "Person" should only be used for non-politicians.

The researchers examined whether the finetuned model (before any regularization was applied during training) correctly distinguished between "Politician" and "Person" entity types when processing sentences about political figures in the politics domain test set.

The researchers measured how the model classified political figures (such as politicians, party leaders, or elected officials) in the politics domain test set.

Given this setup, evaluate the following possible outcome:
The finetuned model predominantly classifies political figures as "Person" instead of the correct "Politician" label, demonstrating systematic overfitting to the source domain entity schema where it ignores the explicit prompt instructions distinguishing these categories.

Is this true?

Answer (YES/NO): NO